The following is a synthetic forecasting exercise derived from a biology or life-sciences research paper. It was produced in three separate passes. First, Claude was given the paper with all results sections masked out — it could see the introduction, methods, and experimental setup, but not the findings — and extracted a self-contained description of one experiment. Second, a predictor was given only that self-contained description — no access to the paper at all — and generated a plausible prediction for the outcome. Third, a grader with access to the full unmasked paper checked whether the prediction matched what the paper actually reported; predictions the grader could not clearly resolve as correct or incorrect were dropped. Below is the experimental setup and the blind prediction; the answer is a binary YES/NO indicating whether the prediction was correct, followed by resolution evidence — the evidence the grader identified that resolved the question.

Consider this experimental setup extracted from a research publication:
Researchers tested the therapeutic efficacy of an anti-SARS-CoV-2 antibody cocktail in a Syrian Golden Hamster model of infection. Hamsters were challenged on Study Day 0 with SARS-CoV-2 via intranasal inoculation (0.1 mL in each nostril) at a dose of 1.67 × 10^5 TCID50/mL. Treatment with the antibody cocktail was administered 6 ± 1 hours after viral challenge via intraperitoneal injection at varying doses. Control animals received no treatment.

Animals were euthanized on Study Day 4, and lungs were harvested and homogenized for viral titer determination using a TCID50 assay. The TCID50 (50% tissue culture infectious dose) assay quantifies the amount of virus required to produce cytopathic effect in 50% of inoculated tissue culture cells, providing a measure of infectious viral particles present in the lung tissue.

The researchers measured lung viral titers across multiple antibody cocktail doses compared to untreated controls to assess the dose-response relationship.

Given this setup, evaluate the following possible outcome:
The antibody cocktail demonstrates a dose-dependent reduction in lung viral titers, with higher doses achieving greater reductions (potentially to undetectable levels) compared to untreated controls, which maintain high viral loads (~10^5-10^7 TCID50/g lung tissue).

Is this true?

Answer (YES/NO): YES